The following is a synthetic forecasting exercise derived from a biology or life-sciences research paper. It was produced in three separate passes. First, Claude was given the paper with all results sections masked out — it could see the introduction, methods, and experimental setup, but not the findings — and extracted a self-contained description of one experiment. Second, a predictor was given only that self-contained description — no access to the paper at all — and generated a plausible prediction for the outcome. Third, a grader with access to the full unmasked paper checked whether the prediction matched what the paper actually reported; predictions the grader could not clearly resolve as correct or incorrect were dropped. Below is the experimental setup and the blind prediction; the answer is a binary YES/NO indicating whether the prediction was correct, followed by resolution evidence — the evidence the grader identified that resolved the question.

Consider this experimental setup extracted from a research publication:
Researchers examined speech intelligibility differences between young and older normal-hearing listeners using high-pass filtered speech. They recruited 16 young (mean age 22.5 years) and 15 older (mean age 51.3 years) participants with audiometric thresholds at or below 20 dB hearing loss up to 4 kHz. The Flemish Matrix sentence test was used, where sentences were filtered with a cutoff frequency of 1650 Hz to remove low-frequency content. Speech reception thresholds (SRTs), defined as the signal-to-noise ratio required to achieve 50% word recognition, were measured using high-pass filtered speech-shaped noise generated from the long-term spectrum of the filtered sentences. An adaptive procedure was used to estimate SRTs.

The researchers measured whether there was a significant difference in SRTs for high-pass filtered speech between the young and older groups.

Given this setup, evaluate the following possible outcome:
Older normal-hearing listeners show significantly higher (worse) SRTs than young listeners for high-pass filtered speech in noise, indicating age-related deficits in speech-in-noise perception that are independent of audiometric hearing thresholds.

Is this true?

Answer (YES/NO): YES